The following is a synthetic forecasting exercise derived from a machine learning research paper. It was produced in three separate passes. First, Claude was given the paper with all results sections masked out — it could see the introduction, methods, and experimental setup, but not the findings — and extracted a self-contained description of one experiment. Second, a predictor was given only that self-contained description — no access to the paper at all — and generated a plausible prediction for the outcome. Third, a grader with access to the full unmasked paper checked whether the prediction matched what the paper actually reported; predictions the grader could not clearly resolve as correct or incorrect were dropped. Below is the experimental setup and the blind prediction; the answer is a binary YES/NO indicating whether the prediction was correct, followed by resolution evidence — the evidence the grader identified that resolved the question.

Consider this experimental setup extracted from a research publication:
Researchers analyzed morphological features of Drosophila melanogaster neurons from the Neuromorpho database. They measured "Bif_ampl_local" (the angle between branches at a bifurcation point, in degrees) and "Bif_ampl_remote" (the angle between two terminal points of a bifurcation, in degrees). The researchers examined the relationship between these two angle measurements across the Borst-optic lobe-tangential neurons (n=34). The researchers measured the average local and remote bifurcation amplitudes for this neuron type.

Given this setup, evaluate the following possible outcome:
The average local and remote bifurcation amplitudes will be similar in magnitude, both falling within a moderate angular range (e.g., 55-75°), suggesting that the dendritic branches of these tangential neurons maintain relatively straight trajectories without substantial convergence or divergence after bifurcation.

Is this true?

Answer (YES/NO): NO